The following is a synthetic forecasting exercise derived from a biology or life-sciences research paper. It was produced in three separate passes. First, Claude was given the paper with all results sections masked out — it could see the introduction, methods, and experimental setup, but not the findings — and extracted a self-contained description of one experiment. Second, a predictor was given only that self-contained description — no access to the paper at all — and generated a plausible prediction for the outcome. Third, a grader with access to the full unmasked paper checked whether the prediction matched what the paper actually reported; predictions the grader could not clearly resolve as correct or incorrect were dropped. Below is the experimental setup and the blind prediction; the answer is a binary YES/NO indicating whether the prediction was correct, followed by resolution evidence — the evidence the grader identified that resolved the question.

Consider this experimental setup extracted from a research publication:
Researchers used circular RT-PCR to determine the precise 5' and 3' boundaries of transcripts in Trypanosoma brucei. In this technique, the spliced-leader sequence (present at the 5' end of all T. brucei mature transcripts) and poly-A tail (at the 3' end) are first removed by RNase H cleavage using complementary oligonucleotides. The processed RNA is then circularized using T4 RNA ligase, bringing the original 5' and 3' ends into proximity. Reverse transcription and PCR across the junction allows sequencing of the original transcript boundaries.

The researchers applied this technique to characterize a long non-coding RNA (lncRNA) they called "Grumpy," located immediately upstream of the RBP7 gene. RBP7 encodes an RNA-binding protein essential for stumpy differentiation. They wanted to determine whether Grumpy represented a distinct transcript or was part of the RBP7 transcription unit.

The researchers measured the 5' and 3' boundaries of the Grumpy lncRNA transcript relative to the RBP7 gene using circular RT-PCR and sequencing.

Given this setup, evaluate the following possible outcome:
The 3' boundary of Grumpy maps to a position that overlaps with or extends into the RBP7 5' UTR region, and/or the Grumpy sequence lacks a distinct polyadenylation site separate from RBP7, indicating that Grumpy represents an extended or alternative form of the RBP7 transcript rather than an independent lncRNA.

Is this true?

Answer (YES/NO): NO